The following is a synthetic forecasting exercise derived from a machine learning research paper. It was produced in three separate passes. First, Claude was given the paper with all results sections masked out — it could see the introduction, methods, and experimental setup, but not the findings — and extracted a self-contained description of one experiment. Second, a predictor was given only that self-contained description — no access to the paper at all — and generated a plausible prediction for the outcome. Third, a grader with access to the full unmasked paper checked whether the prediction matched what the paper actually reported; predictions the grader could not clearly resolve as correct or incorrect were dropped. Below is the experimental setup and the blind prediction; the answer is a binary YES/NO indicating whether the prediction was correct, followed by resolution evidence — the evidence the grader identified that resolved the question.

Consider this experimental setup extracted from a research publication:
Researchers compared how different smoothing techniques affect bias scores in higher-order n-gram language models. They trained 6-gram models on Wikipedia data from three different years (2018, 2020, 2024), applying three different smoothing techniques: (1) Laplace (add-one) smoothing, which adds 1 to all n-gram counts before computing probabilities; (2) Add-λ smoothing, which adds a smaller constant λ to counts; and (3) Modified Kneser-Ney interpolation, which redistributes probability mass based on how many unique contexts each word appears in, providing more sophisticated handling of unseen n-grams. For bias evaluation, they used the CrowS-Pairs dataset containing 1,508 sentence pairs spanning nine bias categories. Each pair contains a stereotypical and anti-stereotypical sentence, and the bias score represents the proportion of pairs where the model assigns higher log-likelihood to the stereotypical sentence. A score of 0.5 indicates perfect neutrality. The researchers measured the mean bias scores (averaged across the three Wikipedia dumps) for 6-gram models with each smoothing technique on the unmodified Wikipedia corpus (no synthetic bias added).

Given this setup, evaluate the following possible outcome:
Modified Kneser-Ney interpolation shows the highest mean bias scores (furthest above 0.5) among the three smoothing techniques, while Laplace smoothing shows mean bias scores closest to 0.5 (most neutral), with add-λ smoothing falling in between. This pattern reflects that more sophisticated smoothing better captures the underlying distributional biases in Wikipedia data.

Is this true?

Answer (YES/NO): NO